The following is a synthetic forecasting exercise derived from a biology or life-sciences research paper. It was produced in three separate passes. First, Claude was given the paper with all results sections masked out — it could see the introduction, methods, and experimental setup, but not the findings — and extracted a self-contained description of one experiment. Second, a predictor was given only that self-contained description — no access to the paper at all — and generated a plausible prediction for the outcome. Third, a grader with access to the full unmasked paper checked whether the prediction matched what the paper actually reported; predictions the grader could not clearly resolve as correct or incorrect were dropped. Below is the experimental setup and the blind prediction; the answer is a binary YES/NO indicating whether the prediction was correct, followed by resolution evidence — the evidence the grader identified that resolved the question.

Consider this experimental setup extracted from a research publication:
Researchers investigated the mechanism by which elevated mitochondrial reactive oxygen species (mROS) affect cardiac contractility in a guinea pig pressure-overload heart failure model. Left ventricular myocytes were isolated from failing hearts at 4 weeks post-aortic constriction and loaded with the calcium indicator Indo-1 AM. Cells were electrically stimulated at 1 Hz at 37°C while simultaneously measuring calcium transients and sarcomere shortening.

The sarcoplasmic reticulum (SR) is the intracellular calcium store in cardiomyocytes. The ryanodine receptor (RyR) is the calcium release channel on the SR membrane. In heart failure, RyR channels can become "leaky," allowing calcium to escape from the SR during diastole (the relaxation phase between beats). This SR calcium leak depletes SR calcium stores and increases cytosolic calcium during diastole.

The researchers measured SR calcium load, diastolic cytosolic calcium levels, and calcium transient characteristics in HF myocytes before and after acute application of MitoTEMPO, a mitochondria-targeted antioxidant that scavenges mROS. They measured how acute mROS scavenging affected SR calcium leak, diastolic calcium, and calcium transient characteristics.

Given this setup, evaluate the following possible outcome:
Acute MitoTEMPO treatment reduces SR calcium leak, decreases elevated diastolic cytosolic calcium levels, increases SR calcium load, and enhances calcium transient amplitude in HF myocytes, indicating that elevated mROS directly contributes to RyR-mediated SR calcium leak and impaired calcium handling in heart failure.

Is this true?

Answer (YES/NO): NO